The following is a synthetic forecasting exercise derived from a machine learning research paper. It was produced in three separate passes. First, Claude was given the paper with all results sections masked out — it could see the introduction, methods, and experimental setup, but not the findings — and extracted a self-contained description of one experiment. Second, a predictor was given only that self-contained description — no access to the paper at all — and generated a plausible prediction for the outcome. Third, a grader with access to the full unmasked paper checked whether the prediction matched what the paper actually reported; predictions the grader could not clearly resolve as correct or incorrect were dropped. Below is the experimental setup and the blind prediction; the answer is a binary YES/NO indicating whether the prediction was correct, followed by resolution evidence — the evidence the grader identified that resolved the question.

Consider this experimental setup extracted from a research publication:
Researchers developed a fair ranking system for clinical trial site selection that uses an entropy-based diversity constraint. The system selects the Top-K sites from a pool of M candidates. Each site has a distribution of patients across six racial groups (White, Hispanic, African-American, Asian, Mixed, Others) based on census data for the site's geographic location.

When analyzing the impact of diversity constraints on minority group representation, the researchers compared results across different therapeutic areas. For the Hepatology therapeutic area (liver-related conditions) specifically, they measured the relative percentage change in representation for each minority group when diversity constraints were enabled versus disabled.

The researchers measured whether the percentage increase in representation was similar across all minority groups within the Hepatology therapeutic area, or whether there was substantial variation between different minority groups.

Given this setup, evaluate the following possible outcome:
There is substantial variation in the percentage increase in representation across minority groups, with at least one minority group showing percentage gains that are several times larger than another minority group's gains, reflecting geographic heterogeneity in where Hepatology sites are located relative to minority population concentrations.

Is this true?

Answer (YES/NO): YES